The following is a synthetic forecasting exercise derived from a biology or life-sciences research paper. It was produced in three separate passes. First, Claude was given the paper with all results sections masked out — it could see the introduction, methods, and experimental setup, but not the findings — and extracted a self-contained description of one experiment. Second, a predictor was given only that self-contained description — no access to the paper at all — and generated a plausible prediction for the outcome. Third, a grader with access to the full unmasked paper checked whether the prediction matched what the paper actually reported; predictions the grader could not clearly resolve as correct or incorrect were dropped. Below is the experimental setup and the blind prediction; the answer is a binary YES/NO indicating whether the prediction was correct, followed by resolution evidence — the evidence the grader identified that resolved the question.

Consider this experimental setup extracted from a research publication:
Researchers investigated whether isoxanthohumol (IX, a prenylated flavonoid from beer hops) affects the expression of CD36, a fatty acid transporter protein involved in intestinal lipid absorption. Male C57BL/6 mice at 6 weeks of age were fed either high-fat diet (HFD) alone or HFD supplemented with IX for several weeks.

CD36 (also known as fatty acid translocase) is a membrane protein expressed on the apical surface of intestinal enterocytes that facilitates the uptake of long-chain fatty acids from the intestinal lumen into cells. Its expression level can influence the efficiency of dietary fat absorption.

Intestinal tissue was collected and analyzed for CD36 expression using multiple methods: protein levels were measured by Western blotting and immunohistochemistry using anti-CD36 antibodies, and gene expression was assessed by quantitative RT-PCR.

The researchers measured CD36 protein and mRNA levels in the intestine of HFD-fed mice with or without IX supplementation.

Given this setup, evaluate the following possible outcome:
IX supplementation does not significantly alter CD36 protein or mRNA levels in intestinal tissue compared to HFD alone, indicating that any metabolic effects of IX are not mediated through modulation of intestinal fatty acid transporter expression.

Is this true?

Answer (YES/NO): NO